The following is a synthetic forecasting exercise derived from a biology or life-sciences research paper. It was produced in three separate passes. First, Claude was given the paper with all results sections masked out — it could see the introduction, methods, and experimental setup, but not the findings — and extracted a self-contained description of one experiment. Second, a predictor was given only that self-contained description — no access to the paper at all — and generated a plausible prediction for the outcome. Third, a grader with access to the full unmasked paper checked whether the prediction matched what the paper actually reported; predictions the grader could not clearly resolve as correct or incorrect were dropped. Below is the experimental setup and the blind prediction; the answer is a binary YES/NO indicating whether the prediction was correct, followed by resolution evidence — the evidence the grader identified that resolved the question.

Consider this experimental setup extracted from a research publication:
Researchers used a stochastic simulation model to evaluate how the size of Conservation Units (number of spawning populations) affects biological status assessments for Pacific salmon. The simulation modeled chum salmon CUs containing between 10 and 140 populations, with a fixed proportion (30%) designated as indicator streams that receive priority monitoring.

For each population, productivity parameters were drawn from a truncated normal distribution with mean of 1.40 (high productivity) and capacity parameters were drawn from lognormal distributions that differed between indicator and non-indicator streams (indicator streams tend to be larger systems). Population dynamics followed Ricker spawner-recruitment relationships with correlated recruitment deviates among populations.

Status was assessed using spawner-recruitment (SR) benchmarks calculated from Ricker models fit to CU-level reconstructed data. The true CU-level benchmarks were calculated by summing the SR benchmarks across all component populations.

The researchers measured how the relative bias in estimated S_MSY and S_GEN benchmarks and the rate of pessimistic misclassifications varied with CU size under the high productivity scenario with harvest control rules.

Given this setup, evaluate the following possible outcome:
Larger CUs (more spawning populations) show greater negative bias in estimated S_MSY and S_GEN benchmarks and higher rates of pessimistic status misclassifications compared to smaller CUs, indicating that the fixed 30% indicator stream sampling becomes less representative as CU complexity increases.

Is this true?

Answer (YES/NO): NO